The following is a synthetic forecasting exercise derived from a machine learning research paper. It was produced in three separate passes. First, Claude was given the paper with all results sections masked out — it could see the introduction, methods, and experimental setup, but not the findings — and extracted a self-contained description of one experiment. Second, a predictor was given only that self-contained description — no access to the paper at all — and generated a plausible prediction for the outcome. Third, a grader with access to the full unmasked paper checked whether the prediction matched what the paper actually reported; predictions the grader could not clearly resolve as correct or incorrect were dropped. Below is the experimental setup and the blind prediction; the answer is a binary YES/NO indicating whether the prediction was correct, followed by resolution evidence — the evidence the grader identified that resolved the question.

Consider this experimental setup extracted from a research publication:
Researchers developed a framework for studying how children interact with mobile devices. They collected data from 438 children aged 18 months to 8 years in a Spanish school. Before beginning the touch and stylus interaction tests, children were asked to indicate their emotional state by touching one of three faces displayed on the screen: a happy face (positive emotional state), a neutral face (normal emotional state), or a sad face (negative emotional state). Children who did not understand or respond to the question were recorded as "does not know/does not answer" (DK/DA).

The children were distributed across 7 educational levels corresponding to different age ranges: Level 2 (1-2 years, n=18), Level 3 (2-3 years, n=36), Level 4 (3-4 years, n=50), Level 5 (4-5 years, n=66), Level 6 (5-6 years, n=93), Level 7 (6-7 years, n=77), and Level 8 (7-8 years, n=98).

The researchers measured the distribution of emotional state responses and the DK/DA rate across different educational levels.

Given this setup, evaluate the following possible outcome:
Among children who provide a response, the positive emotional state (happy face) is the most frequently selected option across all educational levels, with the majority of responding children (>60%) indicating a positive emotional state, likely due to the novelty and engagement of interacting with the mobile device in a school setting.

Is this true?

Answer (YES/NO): NO